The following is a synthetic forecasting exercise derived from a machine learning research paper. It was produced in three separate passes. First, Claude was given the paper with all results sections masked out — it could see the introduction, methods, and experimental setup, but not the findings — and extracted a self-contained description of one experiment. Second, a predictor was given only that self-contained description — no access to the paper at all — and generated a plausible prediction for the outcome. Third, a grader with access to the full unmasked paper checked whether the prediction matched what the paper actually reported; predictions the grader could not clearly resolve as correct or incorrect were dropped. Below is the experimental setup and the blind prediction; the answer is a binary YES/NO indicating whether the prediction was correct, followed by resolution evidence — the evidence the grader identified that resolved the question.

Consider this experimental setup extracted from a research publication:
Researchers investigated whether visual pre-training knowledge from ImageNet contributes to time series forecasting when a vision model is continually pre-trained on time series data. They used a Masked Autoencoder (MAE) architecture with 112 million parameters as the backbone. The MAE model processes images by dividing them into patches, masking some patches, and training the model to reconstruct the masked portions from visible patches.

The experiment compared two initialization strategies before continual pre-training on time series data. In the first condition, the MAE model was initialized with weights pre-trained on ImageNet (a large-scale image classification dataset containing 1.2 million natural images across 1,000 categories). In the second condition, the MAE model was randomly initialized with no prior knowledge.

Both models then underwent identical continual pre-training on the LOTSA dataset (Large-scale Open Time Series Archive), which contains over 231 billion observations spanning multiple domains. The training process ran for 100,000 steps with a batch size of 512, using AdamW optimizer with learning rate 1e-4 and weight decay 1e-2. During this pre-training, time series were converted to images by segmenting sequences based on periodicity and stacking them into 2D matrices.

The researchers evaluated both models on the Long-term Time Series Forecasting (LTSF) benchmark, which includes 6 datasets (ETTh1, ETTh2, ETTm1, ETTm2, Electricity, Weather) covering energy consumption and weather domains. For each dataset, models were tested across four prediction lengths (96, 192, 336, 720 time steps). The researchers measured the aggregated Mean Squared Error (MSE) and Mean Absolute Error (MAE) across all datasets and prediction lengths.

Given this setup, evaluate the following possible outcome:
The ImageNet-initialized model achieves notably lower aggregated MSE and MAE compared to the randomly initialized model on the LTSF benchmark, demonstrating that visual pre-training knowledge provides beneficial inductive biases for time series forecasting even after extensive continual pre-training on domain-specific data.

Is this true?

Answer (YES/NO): YES